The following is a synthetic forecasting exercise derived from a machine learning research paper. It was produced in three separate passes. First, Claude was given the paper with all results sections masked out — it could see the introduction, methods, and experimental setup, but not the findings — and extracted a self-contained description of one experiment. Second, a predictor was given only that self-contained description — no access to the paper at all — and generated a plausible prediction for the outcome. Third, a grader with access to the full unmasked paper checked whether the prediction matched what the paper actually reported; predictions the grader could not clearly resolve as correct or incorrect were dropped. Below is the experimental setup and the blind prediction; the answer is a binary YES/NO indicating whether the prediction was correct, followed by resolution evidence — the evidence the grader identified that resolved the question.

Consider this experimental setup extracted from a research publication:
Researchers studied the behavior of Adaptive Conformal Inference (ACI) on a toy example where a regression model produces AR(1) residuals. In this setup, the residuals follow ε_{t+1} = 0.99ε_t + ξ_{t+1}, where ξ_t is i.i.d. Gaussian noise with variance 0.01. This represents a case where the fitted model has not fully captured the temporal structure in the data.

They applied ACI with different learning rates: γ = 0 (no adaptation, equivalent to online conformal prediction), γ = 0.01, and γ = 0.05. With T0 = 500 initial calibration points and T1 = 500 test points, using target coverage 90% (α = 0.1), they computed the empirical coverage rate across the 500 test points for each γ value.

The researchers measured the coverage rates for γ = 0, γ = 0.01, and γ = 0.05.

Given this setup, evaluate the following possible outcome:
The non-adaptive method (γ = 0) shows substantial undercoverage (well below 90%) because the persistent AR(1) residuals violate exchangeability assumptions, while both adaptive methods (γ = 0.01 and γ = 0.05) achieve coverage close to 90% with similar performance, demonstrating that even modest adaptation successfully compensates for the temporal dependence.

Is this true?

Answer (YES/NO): YES